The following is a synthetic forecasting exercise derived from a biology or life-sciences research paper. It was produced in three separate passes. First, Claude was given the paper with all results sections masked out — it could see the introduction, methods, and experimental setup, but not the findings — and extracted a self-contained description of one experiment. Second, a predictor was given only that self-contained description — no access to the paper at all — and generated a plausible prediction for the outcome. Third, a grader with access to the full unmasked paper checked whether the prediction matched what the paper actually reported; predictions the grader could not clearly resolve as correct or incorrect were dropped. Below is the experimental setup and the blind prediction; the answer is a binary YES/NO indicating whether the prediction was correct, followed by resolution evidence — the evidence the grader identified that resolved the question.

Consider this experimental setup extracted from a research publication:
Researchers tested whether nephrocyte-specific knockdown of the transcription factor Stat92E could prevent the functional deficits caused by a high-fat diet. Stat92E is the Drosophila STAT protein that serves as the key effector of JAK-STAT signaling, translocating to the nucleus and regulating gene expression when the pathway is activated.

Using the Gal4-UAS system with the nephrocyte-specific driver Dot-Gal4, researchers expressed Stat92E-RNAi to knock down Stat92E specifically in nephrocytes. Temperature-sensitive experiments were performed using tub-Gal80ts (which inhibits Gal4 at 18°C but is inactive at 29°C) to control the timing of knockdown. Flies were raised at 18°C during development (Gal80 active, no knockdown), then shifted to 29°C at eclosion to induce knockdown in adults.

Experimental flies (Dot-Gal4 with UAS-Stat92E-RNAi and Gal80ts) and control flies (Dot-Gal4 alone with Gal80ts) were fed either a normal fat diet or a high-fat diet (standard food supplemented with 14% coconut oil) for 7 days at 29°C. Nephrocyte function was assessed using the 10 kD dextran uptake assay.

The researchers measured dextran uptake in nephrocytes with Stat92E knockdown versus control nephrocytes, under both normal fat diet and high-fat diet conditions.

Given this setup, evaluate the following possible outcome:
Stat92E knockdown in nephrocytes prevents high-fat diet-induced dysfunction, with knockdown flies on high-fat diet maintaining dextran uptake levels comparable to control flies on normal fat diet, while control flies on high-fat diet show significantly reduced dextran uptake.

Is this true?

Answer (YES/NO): YES